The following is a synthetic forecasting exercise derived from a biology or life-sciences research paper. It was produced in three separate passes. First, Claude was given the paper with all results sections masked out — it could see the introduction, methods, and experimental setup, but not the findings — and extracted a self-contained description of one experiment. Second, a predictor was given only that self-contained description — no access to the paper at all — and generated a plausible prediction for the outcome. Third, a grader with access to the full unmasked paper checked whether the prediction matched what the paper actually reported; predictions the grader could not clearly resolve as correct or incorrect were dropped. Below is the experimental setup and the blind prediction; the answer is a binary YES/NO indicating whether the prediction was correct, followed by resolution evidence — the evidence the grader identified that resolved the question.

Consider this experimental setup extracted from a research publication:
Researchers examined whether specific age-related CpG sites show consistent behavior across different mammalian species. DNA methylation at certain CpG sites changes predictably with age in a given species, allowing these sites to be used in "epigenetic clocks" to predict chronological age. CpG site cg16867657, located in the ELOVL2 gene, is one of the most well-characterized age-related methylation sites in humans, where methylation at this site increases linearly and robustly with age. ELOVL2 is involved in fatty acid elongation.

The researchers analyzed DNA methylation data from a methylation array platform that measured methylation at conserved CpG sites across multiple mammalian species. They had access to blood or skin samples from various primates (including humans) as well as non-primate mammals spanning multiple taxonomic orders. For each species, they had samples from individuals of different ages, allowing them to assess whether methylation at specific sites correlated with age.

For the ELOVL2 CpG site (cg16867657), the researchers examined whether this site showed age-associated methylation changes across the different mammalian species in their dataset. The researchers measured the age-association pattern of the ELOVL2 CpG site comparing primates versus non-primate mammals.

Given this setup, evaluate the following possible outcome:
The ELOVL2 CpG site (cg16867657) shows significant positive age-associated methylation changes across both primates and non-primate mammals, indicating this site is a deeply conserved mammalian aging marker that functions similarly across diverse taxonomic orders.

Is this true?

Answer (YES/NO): NO